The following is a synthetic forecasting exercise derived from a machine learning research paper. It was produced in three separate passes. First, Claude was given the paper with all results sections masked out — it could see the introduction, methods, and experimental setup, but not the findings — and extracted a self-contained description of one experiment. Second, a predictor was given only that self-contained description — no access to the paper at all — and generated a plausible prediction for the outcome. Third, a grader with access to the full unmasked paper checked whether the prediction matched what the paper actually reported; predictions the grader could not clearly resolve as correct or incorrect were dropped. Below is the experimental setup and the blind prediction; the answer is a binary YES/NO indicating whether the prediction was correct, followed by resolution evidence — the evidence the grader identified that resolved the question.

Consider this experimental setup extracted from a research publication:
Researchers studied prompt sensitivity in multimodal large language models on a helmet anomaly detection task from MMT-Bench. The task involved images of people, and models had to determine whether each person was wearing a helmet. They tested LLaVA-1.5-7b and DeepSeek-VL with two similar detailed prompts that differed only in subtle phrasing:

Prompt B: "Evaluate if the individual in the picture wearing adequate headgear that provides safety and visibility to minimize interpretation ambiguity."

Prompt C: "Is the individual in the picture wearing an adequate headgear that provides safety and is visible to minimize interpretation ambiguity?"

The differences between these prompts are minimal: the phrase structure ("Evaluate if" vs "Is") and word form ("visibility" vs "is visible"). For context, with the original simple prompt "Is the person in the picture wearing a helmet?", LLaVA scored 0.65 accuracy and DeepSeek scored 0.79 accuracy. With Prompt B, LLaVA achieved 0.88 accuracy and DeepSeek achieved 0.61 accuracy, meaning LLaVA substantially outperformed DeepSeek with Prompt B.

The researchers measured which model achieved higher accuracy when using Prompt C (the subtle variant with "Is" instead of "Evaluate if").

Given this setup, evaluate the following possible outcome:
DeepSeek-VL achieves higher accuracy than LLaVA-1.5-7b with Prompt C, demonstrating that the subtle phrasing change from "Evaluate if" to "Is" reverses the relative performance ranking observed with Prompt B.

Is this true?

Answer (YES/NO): YES